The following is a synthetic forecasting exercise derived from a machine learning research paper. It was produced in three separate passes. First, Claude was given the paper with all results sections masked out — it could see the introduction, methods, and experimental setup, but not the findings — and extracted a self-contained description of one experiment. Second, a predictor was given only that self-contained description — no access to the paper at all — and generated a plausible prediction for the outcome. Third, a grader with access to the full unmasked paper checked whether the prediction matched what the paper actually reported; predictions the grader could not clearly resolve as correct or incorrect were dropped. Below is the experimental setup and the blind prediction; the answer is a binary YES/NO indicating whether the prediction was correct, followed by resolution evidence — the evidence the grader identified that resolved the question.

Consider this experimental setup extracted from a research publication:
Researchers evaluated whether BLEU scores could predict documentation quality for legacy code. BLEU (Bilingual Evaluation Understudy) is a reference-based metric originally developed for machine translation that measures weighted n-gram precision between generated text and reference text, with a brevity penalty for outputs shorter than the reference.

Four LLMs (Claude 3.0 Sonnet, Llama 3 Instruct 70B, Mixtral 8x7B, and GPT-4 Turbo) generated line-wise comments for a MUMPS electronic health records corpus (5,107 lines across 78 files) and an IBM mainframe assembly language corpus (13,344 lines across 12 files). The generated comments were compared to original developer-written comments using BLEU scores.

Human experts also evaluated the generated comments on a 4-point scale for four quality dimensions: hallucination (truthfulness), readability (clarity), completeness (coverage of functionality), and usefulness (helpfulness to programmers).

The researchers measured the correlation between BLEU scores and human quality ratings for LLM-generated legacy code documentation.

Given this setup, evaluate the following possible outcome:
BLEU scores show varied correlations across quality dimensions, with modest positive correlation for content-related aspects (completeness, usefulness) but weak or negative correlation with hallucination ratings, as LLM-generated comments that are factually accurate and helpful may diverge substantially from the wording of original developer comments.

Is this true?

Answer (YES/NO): NO